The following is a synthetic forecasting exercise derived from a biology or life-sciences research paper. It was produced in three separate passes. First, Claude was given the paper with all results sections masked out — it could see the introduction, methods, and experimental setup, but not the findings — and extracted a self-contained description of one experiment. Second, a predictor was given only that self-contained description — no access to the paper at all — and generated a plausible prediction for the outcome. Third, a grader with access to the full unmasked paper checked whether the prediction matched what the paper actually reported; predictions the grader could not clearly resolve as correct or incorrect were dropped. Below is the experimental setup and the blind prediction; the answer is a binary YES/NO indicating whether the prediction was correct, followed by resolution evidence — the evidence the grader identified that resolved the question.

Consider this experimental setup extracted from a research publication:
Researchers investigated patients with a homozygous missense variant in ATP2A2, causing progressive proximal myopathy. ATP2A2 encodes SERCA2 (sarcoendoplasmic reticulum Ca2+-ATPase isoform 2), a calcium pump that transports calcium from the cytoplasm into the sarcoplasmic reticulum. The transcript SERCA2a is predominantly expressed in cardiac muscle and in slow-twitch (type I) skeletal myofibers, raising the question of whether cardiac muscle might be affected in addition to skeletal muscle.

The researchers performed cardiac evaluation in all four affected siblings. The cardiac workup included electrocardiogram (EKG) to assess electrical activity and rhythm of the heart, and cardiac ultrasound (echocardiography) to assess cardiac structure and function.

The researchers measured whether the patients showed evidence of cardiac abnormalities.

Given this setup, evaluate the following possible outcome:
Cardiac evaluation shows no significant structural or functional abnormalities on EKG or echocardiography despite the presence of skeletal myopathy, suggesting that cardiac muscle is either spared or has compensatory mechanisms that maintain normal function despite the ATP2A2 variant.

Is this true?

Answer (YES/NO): YES